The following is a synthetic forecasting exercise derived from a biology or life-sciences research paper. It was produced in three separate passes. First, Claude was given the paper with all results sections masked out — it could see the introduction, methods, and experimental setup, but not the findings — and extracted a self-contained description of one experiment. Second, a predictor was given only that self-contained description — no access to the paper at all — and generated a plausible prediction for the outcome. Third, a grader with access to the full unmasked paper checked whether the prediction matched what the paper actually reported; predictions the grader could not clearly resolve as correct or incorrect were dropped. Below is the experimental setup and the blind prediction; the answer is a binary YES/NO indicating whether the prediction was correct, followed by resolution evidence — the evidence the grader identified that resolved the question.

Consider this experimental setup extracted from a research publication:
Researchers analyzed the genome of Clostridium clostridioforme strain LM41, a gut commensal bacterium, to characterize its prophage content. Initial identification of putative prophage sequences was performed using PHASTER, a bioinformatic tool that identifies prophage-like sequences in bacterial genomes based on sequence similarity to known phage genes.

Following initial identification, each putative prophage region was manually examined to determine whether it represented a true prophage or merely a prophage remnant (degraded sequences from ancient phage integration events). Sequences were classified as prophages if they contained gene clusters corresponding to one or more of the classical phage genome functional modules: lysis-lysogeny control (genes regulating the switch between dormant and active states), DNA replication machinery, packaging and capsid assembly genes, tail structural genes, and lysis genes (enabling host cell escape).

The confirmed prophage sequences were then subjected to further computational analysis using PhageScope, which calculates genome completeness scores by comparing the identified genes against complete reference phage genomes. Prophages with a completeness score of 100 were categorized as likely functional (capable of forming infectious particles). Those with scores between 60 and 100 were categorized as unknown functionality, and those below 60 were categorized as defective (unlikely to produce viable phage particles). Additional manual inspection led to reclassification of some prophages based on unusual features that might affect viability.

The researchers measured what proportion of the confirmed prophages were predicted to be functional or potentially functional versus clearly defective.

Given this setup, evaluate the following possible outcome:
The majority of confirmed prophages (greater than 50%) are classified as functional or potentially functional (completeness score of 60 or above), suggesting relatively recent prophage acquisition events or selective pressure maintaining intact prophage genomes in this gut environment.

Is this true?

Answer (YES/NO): YES